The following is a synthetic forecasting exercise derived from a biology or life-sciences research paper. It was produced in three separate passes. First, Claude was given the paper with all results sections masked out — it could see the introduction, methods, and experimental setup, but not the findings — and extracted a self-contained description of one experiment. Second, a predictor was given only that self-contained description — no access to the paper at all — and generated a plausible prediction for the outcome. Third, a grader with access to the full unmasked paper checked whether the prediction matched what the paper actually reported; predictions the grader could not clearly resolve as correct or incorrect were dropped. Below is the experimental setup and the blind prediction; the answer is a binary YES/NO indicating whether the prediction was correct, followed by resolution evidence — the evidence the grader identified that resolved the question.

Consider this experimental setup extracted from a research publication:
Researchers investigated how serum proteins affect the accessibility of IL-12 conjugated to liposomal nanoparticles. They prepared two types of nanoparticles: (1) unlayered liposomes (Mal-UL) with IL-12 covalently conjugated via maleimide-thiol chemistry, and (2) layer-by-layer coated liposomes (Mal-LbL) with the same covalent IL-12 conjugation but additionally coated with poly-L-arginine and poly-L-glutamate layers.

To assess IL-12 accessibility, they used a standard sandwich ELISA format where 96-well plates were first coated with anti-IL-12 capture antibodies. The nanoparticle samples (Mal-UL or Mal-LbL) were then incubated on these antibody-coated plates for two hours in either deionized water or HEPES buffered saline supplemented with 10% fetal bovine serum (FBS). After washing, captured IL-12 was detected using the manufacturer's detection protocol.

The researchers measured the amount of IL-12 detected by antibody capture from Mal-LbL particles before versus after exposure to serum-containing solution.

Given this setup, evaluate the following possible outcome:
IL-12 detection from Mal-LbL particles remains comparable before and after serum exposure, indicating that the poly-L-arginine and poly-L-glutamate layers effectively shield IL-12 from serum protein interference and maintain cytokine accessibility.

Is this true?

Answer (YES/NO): NO